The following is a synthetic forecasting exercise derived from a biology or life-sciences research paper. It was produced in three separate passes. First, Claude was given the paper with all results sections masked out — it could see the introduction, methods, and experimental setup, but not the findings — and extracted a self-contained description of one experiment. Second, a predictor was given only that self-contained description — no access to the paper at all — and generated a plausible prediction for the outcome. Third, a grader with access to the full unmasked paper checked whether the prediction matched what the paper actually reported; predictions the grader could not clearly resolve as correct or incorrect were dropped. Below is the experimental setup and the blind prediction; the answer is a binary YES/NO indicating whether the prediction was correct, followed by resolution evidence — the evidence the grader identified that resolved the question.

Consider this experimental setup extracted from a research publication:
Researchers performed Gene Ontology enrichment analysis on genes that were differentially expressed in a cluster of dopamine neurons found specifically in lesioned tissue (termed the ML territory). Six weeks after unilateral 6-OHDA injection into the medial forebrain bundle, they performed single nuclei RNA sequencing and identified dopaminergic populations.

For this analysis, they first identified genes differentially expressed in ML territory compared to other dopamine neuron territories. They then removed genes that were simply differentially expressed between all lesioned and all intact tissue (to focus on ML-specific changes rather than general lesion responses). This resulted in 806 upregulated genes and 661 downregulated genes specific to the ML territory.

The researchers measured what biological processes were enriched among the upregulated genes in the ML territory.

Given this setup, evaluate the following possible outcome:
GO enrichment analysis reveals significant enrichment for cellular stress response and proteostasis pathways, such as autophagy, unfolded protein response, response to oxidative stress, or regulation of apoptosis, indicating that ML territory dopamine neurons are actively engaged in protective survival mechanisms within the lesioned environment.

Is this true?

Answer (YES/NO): NO